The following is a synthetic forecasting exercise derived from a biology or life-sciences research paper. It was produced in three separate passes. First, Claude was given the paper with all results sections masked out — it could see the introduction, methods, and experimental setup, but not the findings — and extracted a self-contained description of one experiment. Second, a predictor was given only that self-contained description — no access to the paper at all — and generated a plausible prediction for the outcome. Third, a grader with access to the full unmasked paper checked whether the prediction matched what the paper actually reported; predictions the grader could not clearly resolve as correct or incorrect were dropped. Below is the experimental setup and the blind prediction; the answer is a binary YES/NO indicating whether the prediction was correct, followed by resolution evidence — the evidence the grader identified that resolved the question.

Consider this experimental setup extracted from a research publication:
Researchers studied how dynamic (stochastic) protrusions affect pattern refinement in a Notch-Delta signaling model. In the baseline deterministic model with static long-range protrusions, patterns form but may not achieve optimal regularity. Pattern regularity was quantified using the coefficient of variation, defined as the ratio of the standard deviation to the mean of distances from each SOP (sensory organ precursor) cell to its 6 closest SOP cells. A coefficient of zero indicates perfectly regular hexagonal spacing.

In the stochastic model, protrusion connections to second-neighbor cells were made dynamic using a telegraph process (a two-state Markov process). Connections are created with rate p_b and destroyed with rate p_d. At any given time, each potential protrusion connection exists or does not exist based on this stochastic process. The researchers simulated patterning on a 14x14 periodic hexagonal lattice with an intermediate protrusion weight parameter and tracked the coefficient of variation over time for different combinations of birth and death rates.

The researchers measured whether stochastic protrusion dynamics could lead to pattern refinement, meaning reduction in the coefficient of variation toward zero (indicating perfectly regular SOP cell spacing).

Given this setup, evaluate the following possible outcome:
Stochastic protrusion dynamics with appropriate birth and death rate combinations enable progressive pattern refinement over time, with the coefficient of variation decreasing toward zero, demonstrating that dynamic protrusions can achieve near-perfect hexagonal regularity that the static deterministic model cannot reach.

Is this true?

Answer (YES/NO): YES